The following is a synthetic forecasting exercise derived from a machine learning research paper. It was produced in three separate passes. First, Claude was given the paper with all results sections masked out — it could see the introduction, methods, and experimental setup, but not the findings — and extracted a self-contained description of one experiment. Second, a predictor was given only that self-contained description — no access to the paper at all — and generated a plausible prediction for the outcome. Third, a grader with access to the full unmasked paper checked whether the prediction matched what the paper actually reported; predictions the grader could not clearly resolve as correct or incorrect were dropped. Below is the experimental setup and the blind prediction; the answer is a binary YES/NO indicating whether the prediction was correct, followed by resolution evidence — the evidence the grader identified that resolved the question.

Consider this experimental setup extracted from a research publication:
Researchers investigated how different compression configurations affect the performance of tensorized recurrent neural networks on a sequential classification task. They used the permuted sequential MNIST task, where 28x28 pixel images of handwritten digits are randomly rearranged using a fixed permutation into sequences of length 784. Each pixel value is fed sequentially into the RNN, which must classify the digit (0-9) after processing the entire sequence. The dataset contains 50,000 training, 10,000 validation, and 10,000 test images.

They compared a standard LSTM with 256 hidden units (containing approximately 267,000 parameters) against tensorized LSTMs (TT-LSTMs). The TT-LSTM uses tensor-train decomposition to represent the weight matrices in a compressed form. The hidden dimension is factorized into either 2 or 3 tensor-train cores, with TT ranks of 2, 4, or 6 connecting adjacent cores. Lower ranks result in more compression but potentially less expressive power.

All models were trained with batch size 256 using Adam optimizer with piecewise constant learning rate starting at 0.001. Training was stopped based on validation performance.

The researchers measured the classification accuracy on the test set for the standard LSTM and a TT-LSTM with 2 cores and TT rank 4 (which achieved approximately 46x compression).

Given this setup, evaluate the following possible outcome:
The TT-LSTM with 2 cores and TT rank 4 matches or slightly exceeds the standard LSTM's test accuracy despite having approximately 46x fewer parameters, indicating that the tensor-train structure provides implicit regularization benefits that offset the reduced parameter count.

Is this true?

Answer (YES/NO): NO